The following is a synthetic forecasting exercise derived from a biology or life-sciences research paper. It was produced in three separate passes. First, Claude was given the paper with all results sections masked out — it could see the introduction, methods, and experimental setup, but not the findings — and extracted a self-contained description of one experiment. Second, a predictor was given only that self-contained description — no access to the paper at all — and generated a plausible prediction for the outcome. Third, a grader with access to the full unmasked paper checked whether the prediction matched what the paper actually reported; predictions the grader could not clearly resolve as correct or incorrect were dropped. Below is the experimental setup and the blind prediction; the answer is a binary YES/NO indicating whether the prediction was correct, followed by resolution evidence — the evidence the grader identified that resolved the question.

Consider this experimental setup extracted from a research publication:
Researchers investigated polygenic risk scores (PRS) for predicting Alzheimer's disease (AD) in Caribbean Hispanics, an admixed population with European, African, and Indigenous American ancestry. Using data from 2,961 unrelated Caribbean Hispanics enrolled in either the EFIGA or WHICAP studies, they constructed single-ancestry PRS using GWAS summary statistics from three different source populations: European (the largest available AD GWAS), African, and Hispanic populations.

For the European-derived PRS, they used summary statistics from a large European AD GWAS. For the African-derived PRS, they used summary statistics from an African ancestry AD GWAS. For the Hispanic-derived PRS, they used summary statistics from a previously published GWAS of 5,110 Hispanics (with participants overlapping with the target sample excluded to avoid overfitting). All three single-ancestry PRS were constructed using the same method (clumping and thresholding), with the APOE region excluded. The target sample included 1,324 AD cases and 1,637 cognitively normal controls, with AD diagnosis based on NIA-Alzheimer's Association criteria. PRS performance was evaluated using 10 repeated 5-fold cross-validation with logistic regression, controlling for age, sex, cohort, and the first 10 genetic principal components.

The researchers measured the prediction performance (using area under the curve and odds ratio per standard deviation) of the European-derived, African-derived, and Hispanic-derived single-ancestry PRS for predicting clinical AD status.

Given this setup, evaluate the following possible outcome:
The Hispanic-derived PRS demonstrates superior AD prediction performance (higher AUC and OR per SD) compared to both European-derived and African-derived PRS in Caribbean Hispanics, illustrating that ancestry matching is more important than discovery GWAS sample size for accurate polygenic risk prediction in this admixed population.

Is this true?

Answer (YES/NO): NO